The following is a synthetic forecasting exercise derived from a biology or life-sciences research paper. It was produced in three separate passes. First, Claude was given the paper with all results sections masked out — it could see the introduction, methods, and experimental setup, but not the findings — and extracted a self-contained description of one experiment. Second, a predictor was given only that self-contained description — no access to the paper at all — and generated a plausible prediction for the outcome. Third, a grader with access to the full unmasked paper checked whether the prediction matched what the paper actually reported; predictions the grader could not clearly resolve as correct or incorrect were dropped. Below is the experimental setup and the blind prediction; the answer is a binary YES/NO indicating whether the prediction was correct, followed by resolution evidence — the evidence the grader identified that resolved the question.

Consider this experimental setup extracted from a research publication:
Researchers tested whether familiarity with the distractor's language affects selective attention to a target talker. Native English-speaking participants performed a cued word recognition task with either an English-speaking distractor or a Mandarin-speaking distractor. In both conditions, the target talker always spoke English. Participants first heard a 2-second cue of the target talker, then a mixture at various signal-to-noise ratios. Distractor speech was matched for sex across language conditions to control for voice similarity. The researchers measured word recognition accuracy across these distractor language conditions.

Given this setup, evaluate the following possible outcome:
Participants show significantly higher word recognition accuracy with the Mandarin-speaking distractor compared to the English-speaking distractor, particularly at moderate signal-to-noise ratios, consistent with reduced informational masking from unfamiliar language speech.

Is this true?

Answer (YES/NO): NO